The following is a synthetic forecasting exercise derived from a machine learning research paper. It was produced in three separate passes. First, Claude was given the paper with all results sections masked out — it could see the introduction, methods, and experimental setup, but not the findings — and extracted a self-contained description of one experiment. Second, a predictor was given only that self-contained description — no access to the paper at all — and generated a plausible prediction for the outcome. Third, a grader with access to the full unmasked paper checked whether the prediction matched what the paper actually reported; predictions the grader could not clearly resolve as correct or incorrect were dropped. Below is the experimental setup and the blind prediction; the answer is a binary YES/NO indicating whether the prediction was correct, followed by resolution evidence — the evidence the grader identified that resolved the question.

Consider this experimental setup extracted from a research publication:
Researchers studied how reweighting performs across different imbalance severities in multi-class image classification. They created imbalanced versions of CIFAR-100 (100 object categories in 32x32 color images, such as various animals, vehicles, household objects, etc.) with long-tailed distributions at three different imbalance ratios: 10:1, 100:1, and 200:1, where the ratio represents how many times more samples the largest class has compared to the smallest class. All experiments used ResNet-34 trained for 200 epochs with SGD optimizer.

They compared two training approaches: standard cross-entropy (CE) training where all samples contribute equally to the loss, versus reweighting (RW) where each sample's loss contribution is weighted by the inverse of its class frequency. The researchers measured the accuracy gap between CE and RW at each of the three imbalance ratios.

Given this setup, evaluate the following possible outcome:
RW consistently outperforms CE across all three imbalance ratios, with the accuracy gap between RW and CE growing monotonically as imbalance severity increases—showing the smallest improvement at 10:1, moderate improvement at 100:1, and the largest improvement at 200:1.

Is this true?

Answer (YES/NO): NO